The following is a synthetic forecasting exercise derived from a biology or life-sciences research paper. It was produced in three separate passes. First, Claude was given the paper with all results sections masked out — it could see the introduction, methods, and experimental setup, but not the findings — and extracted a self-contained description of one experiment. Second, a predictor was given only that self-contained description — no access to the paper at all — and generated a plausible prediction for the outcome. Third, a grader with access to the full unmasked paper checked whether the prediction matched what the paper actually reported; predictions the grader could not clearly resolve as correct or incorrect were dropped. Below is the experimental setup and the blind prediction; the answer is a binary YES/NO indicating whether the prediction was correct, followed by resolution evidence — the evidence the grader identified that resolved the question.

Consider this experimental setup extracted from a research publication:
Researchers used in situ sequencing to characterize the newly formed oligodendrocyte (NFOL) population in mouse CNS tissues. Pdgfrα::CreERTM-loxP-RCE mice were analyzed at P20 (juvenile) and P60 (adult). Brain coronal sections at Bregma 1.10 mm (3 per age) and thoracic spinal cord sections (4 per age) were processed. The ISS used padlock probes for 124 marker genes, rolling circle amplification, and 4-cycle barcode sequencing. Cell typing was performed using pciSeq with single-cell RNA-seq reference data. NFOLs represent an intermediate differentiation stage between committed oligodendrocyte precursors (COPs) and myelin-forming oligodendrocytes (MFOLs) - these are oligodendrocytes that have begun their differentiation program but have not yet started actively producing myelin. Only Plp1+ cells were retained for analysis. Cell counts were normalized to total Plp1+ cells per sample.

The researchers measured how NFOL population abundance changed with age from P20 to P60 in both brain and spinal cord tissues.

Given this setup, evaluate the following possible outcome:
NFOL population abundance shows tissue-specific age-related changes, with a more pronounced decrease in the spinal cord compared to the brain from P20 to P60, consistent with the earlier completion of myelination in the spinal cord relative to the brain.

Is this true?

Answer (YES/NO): NO